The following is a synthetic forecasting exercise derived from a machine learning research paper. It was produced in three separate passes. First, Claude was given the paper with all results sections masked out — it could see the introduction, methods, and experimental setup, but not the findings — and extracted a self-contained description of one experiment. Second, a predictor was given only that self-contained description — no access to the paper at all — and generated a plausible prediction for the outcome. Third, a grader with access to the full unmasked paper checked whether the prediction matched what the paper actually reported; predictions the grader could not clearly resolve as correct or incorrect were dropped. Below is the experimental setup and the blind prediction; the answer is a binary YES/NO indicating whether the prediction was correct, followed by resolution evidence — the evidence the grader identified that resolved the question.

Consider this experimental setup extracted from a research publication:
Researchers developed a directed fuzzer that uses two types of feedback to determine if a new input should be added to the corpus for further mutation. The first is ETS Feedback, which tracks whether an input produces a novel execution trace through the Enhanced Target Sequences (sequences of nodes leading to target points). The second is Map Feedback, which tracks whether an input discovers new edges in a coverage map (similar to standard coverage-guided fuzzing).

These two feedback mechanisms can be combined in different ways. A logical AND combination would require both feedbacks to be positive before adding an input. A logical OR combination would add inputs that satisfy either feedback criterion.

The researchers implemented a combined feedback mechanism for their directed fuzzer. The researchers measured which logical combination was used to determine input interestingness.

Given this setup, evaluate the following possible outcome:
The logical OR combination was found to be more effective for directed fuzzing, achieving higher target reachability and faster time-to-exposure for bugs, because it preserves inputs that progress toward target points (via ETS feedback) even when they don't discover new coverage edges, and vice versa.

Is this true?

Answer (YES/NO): YES